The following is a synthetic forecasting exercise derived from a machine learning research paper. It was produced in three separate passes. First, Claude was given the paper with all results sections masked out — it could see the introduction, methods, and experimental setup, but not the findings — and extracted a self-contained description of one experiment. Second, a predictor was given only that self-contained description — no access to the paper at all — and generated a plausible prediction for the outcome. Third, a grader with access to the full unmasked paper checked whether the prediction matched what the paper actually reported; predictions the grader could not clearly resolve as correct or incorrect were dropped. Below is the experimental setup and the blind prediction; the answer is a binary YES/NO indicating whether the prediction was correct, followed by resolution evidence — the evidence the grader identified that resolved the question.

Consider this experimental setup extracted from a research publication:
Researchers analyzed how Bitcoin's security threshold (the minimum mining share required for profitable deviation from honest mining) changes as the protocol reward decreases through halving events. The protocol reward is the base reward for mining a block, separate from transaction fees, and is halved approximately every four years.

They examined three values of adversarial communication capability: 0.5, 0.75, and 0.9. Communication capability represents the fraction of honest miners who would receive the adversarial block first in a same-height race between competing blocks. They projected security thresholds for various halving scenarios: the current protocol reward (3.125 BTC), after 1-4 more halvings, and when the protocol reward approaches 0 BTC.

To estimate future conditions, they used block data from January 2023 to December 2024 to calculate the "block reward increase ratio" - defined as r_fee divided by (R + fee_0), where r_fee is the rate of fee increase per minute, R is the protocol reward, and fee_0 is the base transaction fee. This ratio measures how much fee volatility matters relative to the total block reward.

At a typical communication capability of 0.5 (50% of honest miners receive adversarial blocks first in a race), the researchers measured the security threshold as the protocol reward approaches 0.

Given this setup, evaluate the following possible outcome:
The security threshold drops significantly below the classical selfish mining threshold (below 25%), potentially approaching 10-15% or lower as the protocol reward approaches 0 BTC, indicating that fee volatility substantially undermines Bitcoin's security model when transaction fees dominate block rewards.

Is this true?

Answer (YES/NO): NO